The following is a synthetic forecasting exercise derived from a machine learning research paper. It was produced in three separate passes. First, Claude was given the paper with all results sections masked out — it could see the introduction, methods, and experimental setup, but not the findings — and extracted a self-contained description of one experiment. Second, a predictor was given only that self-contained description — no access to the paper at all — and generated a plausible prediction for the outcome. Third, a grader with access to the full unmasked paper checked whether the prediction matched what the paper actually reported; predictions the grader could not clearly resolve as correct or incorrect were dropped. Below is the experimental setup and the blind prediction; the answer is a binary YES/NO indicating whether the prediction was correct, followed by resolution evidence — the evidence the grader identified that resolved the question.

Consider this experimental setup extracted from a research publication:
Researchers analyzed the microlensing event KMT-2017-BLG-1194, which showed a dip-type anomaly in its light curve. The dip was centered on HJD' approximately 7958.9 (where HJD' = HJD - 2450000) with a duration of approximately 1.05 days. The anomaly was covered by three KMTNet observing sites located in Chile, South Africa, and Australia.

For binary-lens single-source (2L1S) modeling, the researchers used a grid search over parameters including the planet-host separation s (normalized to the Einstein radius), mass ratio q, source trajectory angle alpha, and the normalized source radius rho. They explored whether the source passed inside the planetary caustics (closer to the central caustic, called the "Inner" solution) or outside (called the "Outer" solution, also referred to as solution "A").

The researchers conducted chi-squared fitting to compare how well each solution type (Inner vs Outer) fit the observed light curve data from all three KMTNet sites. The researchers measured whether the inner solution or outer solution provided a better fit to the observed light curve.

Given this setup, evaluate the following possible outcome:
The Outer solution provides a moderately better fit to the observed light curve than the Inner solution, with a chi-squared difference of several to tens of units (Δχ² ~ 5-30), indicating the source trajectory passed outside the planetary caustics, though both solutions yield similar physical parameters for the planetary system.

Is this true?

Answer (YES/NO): NO